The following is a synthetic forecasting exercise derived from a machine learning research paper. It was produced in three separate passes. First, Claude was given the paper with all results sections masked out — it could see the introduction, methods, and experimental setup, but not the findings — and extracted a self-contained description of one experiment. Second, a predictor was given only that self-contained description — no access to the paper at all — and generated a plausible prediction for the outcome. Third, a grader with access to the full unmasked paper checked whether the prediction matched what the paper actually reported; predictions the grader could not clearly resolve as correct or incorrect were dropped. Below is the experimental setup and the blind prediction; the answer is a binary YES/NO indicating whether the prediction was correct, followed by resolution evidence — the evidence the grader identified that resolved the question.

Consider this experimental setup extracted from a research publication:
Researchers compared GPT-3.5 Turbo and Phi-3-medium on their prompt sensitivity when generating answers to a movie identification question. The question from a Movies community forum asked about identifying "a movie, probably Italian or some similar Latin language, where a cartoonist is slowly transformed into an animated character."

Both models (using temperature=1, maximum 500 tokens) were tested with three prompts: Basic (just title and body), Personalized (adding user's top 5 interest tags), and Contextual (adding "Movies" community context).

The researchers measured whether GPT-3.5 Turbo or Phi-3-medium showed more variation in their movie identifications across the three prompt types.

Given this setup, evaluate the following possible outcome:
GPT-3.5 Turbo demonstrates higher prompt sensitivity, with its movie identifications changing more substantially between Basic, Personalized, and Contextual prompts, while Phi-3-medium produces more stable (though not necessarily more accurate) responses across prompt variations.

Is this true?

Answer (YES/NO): YES